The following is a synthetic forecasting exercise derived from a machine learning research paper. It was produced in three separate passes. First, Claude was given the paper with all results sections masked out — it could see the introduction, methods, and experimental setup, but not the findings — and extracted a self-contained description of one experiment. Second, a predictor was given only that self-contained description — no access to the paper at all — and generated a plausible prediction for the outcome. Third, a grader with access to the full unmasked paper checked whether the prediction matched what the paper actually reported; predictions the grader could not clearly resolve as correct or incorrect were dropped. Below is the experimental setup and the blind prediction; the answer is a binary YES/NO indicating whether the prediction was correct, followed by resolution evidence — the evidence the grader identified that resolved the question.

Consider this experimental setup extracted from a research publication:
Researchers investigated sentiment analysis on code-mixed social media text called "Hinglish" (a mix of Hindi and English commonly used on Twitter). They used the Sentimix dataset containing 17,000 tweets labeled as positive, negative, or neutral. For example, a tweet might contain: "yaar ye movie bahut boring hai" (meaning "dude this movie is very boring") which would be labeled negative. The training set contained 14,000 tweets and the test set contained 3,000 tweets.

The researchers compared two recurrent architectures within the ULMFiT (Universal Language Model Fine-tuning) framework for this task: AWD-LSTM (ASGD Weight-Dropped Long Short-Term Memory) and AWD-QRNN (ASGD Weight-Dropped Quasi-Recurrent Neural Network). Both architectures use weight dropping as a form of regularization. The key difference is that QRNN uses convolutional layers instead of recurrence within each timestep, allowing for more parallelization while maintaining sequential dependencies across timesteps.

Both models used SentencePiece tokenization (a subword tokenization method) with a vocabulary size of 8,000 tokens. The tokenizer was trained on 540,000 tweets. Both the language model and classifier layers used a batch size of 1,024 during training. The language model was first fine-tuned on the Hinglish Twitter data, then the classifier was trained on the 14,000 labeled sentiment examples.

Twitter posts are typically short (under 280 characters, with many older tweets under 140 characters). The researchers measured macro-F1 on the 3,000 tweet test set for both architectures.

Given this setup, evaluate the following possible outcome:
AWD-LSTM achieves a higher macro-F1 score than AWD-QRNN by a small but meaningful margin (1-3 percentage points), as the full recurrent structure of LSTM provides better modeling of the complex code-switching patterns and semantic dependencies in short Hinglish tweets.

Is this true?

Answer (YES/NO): NO